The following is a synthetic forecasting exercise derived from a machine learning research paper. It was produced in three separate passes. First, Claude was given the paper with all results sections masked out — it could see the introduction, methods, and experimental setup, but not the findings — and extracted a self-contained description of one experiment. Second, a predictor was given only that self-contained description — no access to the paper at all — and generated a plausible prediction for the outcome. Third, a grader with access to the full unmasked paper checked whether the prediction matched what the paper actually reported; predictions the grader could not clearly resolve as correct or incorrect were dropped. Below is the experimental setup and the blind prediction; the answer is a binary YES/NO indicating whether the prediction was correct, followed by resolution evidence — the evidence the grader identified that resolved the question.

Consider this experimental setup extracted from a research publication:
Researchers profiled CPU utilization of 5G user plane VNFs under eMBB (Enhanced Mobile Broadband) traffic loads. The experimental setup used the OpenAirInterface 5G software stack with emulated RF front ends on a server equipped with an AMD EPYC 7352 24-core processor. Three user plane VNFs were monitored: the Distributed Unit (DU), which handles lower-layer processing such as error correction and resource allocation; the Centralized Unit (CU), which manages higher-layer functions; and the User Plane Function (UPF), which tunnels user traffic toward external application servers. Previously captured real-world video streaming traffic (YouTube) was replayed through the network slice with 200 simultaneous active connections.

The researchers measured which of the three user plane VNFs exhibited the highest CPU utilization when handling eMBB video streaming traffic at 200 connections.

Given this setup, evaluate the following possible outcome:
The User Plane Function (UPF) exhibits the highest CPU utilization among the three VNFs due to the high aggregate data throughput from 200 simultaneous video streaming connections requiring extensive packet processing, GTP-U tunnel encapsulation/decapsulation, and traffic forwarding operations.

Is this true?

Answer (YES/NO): YES